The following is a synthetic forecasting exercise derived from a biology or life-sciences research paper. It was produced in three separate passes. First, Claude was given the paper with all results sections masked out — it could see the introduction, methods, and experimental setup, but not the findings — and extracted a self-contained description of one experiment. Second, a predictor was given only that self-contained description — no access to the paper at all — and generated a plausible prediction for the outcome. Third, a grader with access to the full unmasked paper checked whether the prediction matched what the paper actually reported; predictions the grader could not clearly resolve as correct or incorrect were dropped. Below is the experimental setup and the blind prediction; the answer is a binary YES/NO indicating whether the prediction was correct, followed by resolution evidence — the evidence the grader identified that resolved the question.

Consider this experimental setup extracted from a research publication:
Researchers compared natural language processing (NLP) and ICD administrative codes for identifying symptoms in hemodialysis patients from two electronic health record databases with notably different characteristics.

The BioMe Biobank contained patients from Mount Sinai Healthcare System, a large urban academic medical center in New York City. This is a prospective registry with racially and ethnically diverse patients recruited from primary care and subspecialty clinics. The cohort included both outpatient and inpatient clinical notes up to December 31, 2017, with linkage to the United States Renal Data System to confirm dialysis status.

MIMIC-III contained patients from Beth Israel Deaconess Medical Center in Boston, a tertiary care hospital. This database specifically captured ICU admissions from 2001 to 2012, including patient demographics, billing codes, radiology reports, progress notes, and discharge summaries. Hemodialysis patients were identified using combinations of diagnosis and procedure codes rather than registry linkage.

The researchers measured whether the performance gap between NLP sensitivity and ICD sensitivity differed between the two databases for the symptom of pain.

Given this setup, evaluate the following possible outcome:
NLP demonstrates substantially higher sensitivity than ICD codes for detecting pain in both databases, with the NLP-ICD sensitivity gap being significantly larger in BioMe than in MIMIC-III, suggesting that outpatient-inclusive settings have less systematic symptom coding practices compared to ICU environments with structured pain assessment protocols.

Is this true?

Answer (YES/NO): NO